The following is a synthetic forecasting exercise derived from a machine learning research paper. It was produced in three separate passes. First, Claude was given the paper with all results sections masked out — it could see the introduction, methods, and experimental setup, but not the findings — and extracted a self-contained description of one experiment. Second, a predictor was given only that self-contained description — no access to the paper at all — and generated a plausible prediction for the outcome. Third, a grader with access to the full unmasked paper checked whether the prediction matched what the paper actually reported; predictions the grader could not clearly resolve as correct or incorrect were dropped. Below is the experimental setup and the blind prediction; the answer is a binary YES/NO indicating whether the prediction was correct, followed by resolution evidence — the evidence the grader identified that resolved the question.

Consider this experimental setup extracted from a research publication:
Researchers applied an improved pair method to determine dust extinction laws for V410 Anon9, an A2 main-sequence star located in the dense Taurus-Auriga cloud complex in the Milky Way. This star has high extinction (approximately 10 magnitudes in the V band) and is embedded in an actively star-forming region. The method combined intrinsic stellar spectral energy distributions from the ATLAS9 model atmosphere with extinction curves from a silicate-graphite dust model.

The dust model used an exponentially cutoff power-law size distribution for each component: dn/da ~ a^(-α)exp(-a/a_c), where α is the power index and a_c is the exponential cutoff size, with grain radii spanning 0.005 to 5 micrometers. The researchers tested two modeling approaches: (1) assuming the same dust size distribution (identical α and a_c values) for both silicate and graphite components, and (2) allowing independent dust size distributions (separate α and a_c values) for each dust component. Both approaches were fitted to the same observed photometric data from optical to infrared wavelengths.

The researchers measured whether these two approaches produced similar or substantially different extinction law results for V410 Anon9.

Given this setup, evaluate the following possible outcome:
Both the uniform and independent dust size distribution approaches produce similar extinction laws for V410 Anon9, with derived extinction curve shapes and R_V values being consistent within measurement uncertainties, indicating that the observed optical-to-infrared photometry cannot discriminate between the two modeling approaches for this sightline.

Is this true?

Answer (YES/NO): YES